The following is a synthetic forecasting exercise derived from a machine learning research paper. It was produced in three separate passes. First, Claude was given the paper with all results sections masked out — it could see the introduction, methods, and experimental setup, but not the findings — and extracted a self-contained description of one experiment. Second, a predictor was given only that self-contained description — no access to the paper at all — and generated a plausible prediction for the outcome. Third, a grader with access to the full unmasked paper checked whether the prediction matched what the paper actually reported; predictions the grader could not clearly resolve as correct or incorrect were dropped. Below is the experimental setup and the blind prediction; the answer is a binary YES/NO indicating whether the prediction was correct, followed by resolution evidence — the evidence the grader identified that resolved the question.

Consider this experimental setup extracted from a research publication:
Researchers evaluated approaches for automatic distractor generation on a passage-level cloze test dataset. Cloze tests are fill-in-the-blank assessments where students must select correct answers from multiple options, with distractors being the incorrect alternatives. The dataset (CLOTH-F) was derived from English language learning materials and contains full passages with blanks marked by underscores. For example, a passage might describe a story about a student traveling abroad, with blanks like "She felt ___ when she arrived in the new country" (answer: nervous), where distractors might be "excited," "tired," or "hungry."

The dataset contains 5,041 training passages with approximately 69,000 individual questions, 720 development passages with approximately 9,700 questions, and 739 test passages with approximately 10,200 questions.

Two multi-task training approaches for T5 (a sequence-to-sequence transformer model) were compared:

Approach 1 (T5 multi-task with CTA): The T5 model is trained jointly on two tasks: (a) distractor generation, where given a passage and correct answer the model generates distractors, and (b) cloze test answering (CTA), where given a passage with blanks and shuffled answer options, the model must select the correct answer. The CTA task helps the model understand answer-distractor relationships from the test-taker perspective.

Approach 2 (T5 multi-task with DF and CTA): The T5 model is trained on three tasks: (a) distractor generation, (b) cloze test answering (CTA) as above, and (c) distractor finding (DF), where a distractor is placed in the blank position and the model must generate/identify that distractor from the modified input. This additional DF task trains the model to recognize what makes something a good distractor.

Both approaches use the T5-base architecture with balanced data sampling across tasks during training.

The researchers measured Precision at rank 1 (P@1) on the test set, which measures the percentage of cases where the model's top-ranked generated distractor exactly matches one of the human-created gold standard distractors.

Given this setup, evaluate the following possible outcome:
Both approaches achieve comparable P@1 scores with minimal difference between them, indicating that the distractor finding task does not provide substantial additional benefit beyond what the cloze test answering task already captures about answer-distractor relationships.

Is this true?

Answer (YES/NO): YES